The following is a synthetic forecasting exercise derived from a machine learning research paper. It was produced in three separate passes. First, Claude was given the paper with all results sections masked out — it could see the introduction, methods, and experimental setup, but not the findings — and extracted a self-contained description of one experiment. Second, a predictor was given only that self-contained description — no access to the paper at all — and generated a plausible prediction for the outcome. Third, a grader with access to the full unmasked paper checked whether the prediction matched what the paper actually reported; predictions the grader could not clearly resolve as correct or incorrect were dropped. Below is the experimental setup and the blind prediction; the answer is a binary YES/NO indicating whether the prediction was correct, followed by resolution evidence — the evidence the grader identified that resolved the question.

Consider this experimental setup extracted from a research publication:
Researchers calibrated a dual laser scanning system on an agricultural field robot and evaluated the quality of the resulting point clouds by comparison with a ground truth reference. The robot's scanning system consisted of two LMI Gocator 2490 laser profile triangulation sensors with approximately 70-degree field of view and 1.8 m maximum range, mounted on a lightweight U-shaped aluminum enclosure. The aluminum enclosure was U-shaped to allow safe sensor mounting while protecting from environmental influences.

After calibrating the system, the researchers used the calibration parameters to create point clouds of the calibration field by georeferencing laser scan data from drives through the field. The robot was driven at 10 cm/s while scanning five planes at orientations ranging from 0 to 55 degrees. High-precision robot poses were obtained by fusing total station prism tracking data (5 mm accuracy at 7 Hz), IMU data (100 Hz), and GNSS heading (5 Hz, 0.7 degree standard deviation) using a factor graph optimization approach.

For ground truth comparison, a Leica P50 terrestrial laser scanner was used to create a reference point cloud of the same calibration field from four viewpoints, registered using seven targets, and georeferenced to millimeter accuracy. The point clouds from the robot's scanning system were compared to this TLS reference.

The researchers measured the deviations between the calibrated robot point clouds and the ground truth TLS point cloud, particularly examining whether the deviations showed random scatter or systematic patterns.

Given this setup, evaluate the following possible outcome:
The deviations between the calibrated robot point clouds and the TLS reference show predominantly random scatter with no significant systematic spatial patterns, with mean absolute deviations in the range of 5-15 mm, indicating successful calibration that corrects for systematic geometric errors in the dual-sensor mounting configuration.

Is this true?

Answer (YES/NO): NO